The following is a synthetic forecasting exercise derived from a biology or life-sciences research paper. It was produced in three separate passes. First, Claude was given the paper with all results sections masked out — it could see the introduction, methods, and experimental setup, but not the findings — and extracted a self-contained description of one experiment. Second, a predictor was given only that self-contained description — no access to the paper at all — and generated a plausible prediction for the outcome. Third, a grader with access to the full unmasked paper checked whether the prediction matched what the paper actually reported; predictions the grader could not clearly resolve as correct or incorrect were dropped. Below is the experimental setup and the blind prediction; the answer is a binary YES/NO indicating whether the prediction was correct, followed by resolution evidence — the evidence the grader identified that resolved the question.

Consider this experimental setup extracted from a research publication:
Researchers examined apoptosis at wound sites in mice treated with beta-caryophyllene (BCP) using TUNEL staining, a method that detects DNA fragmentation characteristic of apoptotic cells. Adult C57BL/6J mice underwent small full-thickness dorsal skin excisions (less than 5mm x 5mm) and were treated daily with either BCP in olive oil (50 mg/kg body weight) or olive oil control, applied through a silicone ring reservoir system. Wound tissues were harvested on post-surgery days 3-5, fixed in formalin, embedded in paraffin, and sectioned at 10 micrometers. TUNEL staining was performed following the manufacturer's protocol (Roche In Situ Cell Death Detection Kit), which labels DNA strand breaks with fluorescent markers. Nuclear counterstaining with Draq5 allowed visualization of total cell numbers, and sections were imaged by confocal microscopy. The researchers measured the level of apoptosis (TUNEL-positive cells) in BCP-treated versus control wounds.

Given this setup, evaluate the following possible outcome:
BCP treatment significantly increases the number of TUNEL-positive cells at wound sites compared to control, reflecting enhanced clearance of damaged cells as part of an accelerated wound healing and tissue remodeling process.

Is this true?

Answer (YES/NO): NO